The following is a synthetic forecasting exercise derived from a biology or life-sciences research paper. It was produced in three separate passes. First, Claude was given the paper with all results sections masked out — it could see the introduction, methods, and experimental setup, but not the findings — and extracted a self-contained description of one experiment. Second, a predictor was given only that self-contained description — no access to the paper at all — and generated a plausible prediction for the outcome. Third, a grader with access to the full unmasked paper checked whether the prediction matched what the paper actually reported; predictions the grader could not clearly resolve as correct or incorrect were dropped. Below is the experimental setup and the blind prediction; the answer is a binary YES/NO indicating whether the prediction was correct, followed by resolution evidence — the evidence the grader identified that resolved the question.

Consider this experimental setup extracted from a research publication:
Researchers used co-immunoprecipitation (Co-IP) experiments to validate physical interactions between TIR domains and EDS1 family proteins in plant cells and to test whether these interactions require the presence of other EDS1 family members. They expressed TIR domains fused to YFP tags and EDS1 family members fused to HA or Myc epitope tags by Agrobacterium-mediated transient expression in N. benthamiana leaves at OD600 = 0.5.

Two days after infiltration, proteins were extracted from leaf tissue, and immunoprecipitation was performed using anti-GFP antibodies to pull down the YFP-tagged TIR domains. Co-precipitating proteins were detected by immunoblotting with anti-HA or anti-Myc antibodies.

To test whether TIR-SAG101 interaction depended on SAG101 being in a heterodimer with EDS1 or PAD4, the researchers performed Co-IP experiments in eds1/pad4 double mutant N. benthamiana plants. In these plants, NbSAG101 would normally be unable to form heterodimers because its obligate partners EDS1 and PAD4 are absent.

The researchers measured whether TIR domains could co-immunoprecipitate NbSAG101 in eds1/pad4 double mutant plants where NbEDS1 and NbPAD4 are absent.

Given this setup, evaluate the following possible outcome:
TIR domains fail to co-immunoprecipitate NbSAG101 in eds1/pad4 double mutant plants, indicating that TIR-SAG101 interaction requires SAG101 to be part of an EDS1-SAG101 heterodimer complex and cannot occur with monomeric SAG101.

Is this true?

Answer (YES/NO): NO